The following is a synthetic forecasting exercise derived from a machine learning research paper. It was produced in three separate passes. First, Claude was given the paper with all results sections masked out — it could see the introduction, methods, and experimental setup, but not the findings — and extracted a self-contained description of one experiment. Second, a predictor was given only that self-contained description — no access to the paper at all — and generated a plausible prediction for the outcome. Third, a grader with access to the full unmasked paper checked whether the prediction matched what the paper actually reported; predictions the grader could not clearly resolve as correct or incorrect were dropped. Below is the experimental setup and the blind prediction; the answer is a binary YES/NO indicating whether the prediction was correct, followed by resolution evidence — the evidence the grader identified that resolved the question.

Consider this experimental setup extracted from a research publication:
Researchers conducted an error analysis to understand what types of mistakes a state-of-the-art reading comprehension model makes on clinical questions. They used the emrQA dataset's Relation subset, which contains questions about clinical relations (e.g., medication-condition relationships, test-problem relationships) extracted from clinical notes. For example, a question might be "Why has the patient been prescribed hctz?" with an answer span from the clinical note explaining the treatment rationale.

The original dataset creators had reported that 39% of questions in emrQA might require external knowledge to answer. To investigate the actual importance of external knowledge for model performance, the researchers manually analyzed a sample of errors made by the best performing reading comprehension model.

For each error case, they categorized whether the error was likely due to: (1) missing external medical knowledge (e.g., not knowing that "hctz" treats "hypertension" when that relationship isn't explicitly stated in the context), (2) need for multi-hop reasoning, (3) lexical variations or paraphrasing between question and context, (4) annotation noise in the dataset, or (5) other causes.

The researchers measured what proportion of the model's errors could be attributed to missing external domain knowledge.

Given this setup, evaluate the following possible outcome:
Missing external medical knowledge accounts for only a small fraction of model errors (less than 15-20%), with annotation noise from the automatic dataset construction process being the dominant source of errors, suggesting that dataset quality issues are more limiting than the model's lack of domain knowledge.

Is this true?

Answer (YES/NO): YES